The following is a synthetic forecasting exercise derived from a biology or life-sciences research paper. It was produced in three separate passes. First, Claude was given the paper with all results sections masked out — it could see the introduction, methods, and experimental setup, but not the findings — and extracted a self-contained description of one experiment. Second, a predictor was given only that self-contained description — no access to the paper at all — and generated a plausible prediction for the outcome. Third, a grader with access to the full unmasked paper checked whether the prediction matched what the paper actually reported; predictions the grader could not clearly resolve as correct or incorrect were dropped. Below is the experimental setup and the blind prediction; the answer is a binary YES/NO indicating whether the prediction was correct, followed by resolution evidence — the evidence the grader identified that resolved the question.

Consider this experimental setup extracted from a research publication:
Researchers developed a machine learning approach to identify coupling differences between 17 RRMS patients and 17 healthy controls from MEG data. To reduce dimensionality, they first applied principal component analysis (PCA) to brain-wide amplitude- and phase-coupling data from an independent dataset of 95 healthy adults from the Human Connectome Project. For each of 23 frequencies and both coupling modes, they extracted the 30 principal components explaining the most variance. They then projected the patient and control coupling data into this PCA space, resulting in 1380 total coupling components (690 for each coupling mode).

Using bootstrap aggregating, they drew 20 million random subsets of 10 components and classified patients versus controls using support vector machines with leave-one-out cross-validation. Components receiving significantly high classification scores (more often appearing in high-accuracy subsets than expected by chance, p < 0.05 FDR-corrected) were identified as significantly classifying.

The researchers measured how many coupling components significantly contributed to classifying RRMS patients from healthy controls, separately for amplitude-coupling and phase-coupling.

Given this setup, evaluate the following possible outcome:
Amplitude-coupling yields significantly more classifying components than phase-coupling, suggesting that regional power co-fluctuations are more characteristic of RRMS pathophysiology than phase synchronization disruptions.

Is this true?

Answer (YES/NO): YES